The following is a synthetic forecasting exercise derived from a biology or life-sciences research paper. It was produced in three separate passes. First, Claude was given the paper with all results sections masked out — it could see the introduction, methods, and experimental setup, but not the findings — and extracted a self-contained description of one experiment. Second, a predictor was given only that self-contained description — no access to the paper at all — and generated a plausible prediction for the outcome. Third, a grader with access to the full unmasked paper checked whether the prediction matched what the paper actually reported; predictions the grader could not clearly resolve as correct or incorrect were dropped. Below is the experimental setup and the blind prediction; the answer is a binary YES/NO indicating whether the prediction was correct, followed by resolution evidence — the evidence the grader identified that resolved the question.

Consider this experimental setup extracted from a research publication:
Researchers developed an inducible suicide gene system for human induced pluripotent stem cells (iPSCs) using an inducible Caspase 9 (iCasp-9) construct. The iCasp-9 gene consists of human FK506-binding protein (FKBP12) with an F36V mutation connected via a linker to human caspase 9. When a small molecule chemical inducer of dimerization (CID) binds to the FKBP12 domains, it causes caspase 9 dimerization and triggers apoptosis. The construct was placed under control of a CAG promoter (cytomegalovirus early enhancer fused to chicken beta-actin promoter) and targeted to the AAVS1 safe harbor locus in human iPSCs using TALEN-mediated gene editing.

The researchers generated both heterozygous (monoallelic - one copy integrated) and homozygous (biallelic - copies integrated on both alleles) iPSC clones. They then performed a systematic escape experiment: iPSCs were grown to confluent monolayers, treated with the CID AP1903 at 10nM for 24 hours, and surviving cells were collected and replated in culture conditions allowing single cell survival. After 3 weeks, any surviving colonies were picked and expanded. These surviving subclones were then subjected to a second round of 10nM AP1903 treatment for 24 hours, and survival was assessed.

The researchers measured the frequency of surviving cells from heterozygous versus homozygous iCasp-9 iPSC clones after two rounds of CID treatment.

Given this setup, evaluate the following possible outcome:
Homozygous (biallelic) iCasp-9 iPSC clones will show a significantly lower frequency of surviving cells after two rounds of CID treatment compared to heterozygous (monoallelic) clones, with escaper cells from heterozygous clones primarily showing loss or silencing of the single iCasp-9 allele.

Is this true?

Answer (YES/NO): YES